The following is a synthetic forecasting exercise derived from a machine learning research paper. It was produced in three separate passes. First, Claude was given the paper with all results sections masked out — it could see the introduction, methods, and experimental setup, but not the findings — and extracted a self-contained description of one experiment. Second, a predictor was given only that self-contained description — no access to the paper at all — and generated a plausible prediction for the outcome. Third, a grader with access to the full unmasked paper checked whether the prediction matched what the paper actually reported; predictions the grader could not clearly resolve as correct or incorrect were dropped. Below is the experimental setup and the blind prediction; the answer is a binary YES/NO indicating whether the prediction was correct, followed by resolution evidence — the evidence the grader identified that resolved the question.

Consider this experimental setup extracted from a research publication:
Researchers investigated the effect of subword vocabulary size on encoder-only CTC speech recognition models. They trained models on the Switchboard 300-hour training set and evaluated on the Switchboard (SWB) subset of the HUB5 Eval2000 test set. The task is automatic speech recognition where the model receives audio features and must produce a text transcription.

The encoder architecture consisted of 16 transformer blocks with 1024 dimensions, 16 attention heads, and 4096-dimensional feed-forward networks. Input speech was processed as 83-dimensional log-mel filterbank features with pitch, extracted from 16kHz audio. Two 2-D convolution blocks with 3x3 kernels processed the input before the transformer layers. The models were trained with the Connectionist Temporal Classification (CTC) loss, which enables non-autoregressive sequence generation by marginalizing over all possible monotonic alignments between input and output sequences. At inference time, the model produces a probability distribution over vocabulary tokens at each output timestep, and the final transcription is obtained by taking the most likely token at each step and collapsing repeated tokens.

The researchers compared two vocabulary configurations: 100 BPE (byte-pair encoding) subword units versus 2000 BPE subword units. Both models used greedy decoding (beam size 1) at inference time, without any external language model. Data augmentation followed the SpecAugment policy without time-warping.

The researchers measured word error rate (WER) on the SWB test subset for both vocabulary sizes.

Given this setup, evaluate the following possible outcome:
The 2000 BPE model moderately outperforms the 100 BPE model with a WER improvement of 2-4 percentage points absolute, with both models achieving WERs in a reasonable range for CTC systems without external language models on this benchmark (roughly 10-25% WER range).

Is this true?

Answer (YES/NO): NO